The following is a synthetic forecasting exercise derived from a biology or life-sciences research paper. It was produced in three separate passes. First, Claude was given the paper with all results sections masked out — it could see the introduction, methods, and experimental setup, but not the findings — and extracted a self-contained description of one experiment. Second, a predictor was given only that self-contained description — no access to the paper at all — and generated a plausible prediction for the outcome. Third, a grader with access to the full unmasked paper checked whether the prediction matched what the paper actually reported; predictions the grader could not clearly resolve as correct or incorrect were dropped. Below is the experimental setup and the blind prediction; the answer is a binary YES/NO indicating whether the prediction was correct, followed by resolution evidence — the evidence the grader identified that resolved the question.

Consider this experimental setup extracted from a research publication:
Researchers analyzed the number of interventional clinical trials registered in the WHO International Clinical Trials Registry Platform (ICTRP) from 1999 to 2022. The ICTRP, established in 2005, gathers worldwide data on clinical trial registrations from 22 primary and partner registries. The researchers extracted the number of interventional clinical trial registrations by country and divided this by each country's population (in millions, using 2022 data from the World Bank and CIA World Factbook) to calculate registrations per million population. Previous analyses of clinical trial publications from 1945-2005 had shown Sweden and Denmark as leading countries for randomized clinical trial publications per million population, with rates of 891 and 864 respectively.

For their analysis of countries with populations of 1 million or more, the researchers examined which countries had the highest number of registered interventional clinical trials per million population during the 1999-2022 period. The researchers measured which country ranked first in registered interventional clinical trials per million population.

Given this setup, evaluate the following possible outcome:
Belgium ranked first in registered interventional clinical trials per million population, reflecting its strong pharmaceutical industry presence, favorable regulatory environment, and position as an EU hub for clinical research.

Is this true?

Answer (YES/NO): NO